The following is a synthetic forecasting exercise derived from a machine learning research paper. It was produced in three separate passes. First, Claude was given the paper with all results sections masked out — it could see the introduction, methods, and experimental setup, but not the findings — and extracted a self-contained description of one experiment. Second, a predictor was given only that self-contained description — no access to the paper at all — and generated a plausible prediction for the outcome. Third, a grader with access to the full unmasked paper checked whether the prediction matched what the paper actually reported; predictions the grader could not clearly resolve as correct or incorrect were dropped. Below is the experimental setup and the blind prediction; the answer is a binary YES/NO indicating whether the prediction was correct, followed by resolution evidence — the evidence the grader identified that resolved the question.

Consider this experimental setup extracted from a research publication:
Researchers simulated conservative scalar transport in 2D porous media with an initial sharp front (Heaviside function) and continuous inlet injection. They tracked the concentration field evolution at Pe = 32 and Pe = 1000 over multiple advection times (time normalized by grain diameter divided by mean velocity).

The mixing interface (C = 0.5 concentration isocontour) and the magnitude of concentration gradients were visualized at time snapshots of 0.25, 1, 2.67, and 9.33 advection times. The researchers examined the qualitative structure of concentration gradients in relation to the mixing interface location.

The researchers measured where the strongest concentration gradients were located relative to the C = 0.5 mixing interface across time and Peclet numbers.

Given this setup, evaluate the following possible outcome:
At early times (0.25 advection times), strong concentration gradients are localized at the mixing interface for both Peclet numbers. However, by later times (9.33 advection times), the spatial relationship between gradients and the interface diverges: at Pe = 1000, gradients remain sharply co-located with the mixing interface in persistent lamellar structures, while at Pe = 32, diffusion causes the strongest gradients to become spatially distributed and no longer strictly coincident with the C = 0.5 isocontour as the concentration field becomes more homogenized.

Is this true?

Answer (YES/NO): NO